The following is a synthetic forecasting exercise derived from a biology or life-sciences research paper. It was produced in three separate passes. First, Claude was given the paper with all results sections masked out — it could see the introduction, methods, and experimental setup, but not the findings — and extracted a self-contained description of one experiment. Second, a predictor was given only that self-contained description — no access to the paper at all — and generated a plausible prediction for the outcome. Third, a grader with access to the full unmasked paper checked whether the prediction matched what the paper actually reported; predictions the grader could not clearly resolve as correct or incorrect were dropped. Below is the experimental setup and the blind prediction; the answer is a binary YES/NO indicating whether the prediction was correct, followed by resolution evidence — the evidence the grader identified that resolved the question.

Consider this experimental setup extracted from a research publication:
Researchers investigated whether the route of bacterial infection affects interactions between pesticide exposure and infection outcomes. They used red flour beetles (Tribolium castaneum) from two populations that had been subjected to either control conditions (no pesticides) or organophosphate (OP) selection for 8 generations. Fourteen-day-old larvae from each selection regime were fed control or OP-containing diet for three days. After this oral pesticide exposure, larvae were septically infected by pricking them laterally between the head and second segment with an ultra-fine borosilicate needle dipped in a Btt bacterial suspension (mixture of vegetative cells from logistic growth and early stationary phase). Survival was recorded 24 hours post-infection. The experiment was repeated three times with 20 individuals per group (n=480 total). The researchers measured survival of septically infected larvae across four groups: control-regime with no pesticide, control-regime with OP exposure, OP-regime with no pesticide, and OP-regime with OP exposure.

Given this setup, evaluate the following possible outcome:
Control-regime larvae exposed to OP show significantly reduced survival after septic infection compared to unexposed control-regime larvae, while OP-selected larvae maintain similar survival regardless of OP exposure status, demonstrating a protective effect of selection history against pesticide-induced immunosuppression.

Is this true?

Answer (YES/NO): YES